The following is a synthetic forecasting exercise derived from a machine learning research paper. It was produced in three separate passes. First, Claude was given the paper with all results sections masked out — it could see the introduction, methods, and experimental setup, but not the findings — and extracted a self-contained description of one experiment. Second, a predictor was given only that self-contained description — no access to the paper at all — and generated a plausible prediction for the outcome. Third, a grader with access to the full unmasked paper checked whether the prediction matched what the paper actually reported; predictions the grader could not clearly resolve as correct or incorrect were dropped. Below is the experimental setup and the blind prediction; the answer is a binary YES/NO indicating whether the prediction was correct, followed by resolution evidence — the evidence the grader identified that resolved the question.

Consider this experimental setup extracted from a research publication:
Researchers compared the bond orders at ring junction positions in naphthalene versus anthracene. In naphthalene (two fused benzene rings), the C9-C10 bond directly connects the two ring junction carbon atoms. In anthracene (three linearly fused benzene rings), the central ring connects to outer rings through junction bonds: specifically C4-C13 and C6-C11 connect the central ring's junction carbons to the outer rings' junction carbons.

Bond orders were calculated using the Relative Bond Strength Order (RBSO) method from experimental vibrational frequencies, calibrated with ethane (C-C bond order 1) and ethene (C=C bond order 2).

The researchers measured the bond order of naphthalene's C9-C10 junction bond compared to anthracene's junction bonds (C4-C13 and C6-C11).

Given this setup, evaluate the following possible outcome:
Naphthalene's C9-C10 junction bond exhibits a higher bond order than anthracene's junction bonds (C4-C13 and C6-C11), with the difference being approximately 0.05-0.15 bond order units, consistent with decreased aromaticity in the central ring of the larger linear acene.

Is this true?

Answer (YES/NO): YES